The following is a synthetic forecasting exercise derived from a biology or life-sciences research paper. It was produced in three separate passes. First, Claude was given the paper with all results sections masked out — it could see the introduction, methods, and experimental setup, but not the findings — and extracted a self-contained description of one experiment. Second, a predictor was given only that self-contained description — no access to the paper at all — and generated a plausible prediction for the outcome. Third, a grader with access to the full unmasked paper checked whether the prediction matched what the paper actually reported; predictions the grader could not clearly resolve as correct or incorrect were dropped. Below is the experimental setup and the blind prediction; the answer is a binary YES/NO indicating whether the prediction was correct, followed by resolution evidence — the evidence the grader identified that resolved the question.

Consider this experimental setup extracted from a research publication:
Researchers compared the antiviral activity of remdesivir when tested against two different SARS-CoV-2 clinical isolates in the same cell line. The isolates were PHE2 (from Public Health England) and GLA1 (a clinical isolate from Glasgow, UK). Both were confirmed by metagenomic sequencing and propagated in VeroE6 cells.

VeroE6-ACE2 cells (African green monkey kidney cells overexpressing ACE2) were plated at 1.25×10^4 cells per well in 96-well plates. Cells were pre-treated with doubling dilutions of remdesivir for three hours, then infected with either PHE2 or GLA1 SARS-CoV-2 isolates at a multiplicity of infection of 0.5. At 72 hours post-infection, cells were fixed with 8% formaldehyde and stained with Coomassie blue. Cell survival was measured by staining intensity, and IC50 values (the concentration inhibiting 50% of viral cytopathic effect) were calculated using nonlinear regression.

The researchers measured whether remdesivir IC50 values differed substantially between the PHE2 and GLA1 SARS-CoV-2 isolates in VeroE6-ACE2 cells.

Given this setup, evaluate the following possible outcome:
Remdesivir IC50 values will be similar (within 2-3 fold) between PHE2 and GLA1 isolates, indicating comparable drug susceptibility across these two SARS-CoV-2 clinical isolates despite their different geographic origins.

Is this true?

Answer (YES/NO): YES